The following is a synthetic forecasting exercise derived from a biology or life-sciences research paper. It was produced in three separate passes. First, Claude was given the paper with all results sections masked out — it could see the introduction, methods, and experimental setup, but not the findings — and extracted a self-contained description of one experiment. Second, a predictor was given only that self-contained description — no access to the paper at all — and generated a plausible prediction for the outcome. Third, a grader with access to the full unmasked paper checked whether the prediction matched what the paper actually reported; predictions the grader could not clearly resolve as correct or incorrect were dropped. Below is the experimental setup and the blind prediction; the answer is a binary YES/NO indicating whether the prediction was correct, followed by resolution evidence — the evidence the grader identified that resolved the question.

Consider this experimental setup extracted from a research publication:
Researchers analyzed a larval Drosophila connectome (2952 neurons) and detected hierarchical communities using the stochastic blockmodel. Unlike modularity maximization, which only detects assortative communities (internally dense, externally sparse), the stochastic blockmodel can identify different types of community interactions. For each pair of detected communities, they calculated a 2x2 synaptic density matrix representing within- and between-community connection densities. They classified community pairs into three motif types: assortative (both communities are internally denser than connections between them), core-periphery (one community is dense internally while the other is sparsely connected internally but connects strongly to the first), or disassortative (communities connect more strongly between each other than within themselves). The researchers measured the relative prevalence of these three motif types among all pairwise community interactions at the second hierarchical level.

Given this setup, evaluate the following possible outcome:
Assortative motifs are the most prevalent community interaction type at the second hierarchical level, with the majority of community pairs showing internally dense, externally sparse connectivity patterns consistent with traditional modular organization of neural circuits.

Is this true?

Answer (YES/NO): YES